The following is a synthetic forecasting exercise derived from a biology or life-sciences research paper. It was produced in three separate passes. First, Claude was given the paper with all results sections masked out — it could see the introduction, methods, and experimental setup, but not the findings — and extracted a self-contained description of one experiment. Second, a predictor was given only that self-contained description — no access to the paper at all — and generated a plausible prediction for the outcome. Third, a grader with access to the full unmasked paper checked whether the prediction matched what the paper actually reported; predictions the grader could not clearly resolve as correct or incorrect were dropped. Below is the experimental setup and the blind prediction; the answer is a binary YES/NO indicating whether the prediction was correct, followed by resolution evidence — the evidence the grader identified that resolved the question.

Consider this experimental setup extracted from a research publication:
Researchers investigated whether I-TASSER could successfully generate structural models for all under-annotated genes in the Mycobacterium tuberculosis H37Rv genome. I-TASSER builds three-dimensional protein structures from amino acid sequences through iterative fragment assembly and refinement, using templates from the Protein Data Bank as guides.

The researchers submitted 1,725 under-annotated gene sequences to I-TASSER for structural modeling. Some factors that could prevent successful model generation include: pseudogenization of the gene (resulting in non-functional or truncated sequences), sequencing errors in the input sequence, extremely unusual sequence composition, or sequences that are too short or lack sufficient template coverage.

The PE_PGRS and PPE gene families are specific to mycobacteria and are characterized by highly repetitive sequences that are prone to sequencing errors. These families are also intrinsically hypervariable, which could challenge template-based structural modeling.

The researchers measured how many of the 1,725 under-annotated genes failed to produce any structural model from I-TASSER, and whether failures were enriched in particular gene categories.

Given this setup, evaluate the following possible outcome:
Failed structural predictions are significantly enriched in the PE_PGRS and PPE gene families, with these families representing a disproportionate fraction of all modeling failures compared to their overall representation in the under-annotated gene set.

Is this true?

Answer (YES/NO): YES